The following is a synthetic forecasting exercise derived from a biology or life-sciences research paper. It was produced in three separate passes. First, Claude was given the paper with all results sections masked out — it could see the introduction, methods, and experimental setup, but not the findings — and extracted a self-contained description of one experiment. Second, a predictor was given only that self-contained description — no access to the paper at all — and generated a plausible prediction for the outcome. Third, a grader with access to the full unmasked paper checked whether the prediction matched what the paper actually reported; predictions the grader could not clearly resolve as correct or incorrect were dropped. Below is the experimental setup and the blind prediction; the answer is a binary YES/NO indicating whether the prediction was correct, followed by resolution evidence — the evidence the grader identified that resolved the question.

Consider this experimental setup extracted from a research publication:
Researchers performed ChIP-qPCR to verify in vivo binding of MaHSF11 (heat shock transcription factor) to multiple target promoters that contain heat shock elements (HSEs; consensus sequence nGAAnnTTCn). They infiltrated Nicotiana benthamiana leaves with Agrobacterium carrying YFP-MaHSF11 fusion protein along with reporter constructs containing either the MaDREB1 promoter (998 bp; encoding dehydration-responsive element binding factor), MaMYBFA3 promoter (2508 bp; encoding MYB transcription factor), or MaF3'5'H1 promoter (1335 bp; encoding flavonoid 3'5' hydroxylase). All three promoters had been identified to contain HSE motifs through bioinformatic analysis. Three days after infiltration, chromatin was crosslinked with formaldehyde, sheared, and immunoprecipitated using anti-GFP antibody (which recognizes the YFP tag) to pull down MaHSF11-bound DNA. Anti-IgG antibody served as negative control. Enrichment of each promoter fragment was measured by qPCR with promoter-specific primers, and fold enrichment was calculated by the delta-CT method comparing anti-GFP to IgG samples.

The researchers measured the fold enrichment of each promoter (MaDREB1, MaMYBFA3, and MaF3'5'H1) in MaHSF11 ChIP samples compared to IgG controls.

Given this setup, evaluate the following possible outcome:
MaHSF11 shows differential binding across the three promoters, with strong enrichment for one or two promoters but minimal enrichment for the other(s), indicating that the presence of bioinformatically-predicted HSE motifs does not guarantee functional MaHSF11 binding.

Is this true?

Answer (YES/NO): NO